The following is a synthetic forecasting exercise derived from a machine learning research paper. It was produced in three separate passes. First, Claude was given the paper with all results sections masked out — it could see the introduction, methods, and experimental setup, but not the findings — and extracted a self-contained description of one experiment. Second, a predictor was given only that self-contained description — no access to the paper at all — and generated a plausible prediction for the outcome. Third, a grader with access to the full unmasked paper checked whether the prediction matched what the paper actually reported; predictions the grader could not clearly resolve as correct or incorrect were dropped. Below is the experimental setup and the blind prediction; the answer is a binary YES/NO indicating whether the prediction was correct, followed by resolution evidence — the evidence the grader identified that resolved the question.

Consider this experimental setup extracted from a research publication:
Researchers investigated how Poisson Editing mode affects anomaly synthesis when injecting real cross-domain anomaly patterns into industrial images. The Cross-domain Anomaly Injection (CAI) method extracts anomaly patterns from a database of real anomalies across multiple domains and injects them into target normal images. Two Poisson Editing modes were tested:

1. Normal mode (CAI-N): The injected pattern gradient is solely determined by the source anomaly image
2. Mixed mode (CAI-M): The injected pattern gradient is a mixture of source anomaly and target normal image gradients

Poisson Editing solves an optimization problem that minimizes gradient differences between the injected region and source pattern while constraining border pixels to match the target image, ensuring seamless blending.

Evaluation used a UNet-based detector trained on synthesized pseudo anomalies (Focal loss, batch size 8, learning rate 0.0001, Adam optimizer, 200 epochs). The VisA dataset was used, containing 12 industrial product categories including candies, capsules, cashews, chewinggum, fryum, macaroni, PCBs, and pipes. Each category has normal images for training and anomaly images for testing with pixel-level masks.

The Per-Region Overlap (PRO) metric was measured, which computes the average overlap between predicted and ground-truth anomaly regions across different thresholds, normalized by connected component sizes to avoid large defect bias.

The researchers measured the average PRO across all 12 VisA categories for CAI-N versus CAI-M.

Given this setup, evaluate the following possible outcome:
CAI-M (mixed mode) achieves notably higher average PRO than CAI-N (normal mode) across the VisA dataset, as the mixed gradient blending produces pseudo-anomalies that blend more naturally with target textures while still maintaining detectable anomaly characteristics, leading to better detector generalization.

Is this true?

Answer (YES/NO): YES